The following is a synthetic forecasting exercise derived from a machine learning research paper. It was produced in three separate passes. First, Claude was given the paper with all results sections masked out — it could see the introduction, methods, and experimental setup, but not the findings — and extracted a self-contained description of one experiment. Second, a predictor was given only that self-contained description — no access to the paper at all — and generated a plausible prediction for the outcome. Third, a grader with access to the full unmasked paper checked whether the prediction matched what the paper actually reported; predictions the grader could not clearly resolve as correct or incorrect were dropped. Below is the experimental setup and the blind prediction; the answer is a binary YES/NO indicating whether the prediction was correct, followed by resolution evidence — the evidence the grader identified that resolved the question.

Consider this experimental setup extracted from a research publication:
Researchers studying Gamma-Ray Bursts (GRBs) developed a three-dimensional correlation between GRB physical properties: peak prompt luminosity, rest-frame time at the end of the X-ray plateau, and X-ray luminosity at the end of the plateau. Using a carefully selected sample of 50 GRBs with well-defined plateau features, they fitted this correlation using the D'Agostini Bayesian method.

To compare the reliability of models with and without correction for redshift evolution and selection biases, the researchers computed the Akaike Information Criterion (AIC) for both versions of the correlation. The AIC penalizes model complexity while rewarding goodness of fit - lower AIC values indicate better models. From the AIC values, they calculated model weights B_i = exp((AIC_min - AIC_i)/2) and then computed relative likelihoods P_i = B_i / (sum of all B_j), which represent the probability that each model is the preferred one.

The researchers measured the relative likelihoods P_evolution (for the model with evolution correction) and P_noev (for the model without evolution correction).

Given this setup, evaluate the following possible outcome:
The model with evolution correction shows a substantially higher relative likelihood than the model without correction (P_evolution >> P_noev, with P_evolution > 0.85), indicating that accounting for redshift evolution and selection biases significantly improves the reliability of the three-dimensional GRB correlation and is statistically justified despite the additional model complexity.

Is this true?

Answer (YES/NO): YES